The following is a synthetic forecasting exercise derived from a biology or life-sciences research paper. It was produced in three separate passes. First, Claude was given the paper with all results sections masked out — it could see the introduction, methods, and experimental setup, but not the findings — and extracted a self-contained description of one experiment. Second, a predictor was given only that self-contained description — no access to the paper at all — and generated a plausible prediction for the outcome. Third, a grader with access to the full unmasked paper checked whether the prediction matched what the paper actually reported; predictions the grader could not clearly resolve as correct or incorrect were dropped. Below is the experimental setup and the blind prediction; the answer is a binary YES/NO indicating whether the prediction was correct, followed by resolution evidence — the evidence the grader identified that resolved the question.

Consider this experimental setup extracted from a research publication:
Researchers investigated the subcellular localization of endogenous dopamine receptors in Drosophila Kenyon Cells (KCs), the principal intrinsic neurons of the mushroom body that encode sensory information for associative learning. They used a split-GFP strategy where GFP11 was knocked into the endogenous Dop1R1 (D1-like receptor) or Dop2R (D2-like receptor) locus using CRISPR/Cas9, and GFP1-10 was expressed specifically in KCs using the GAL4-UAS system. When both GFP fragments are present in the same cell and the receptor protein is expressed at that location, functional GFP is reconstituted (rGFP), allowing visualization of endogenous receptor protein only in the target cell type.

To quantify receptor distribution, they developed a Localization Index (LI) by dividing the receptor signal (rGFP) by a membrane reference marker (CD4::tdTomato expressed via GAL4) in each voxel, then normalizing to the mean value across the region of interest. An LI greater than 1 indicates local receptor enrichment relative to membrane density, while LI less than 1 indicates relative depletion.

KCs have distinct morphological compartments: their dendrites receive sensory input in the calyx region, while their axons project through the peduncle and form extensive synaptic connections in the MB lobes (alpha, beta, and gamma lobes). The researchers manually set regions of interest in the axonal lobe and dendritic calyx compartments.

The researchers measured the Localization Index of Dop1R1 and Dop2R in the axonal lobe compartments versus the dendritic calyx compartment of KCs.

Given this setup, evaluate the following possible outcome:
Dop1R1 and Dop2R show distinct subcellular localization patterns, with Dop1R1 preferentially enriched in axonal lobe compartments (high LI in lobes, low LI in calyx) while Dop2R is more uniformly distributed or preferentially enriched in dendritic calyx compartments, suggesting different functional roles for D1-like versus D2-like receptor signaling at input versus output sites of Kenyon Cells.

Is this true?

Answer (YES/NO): NO